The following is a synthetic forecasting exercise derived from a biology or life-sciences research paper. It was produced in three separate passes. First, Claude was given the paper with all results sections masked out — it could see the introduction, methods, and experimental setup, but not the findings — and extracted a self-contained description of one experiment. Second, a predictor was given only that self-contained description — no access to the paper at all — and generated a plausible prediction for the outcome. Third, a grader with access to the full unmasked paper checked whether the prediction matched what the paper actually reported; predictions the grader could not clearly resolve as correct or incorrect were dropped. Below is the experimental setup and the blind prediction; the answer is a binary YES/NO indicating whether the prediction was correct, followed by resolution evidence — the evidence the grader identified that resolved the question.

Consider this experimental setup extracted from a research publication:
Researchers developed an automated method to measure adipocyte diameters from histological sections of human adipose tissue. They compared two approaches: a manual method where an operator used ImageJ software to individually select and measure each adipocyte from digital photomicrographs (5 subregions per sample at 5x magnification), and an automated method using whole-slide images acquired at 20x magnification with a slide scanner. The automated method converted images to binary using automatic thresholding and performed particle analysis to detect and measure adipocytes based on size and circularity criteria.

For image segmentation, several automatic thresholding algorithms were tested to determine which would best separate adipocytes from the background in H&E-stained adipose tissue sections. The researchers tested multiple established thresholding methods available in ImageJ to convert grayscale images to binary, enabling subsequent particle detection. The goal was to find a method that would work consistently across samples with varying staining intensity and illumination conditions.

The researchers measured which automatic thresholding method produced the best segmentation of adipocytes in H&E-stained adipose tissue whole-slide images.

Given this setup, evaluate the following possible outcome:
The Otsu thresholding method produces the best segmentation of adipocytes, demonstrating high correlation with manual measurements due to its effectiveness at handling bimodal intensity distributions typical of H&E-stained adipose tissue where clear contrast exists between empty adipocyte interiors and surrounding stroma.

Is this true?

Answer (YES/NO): NO